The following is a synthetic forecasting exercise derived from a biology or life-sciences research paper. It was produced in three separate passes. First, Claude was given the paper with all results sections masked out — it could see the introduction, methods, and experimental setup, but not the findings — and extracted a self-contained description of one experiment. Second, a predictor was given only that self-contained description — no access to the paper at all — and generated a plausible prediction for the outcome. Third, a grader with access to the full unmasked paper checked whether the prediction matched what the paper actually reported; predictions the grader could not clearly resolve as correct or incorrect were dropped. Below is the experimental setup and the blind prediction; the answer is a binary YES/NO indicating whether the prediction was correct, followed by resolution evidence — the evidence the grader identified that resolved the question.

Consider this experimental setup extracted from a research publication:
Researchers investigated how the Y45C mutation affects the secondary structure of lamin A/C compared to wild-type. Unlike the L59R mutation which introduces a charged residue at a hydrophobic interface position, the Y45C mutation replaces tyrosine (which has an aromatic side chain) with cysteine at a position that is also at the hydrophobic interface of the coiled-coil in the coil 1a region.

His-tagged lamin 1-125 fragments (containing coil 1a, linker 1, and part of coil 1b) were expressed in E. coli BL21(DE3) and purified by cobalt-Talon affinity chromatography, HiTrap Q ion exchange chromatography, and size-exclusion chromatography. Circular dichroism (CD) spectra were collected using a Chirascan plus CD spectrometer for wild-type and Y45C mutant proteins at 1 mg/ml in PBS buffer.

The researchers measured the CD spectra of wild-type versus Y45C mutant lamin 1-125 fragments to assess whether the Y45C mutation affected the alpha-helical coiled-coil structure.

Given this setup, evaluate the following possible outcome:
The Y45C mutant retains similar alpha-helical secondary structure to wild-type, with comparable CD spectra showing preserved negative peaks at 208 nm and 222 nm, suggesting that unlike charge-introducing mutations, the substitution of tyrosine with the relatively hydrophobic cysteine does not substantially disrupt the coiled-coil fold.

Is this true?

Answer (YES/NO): NO